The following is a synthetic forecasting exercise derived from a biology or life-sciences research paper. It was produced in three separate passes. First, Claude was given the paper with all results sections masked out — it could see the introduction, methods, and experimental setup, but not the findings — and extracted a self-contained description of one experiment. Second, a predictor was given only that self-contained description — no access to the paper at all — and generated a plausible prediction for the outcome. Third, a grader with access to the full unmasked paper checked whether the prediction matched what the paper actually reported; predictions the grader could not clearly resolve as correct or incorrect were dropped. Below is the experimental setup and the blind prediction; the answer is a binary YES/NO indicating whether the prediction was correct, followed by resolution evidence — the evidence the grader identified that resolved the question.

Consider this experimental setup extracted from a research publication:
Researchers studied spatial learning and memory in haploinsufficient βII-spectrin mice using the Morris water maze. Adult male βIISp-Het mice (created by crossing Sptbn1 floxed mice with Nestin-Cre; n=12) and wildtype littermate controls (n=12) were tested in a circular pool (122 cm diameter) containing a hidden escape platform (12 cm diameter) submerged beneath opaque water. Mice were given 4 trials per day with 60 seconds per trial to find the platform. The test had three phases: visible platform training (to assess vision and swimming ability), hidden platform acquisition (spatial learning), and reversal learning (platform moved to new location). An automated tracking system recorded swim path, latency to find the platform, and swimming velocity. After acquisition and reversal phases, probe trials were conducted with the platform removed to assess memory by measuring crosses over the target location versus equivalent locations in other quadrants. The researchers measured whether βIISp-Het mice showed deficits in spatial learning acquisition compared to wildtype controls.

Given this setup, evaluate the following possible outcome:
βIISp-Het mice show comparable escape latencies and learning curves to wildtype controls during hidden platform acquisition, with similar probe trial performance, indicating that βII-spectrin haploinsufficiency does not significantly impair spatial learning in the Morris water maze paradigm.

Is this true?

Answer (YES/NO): YES